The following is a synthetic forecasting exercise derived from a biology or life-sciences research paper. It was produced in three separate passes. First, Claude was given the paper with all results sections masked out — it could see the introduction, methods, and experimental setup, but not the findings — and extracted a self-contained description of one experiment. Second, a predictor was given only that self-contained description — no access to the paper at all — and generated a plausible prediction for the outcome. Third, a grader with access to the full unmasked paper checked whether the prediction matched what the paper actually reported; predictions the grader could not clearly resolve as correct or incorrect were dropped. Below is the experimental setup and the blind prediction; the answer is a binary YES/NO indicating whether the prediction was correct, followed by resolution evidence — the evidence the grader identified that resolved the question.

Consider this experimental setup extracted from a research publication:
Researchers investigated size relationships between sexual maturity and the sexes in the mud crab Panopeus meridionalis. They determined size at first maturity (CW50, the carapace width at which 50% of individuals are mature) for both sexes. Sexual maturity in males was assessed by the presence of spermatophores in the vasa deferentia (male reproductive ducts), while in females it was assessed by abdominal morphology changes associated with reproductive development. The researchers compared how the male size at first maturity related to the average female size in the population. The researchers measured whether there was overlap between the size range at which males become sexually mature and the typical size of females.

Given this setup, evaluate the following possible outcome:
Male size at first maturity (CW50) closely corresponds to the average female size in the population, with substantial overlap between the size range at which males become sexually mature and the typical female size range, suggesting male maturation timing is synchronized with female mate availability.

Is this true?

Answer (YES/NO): YES